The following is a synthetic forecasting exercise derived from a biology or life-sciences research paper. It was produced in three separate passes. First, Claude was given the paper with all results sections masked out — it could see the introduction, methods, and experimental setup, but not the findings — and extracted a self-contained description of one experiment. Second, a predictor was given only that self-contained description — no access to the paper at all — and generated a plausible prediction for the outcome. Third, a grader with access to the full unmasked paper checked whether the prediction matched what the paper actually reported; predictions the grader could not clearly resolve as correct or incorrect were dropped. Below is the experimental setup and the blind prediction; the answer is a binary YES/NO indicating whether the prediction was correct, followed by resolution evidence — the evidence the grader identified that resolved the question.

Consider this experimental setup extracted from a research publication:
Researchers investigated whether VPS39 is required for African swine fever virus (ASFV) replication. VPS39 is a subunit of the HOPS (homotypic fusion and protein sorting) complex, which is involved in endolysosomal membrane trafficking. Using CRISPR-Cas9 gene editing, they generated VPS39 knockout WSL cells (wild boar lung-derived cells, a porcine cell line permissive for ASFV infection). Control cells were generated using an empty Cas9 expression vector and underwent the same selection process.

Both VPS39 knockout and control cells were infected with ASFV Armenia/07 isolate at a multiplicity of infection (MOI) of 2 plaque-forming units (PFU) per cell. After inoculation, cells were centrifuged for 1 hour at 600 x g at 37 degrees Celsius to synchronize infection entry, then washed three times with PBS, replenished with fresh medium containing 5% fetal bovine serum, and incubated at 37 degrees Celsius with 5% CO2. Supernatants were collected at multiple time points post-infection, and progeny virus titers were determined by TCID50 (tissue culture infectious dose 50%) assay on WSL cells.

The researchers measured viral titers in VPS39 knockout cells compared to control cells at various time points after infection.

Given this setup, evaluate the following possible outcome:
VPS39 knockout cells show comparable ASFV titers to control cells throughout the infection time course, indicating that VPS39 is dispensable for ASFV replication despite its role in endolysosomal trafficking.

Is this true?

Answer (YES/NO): NO